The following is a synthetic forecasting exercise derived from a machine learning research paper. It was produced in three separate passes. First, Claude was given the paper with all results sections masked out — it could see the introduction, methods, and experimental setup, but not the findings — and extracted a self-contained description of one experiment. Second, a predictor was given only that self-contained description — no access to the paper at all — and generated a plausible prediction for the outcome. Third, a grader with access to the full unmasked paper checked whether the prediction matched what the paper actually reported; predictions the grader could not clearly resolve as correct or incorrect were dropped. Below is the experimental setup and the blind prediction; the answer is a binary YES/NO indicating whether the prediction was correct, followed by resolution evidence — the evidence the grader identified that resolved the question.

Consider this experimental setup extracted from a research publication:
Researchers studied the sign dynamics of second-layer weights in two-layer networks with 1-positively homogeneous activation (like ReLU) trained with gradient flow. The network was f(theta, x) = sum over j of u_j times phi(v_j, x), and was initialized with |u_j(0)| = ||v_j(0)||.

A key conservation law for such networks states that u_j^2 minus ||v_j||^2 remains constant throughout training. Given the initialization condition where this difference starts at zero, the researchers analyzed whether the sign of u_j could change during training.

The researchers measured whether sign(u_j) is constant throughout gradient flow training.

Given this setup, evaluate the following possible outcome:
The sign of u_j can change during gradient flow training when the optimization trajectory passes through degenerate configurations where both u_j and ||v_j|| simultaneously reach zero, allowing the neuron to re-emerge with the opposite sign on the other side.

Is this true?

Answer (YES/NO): NO